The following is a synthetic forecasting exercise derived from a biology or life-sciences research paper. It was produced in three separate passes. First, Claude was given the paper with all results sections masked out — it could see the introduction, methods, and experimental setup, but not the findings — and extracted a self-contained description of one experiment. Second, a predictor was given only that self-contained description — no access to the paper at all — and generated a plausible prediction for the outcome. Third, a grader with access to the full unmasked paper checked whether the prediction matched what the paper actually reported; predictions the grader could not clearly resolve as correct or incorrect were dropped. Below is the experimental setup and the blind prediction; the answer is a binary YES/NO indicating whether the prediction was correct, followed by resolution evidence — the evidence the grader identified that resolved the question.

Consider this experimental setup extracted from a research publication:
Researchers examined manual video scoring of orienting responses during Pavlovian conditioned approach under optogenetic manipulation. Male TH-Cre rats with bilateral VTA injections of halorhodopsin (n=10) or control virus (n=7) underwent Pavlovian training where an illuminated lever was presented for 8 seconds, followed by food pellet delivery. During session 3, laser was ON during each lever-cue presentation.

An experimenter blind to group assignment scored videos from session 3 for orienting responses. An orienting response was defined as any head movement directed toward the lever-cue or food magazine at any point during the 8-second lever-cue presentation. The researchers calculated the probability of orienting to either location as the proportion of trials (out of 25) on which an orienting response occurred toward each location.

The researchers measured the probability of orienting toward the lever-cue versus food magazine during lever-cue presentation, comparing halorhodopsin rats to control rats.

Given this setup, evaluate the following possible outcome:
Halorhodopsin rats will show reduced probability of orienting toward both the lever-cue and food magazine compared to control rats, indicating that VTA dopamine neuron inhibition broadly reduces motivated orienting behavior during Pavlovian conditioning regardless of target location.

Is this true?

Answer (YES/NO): NO